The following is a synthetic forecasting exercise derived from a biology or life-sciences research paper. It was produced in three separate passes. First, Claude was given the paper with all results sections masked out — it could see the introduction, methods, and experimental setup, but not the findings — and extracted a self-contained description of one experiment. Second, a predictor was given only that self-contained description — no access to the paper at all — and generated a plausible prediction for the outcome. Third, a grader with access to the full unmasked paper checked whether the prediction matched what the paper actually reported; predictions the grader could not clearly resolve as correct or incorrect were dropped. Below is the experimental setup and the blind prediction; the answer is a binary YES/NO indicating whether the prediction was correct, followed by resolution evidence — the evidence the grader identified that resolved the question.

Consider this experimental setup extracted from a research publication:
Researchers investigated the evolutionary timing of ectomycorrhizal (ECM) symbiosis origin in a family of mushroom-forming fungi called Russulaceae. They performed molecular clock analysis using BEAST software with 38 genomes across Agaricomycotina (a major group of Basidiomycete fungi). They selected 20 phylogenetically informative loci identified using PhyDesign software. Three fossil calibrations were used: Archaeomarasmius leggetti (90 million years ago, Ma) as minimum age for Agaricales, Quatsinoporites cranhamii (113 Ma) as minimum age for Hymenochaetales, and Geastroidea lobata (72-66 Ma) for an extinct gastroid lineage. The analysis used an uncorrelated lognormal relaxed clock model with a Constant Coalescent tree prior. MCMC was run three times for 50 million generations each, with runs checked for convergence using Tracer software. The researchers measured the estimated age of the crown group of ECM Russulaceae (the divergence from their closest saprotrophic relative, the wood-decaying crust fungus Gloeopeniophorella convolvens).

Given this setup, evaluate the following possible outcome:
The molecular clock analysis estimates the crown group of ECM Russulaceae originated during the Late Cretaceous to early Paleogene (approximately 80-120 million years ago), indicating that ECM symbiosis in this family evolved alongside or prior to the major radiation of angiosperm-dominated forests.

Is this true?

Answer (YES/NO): NO